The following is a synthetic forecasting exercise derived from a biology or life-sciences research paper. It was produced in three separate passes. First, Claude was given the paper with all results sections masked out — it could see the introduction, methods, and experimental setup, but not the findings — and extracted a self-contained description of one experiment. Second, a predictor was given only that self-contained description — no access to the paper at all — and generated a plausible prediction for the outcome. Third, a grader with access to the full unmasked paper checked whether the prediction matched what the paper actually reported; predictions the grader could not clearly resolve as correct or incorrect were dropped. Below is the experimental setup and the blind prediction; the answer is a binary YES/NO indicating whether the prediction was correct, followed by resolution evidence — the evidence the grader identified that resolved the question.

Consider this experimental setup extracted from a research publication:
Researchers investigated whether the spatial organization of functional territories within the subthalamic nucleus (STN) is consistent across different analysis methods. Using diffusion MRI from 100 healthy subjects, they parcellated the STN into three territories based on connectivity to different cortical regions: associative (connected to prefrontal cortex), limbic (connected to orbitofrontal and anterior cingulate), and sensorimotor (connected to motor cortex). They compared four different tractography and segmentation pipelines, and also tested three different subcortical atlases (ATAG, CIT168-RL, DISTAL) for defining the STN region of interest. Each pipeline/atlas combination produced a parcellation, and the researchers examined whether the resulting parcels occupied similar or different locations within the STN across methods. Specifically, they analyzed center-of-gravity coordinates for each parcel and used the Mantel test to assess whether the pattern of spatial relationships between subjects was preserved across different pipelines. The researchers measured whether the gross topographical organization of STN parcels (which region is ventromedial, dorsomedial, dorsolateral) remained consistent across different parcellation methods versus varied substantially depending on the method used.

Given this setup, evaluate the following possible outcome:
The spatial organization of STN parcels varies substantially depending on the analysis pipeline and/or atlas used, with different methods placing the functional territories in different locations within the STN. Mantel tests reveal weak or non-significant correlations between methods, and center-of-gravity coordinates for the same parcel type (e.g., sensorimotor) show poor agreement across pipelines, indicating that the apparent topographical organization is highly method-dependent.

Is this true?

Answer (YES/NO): NO